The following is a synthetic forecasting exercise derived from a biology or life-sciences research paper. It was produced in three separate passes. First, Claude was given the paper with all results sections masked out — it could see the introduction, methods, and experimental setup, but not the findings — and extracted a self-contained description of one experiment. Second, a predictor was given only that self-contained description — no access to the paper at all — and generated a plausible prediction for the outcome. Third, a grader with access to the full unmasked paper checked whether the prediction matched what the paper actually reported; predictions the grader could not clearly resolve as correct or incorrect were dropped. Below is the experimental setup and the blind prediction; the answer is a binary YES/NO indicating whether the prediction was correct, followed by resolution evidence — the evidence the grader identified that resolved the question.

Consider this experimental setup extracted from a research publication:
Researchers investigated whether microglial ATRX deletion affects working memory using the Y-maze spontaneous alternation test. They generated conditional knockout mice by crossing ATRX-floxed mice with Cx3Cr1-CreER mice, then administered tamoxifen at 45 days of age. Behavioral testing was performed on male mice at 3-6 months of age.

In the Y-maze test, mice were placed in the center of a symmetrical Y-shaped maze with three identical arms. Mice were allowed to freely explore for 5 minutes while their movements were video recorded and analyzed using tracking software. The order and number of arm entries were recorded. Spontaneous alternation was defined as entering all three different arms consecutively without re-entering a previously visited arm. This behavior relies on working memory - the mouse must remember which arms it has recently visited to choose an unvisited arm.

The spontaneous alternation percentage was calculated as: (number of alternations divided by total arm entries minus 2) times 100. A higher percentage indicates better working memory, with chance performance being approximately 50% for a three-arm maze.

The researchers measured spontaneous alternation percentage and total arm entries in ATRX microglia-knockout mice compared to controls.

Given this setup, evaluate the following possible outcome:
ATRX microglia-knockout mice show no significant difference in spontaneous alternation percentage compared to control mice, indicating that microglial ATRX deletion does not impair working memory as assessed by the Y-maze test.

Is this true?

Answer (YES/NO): YES